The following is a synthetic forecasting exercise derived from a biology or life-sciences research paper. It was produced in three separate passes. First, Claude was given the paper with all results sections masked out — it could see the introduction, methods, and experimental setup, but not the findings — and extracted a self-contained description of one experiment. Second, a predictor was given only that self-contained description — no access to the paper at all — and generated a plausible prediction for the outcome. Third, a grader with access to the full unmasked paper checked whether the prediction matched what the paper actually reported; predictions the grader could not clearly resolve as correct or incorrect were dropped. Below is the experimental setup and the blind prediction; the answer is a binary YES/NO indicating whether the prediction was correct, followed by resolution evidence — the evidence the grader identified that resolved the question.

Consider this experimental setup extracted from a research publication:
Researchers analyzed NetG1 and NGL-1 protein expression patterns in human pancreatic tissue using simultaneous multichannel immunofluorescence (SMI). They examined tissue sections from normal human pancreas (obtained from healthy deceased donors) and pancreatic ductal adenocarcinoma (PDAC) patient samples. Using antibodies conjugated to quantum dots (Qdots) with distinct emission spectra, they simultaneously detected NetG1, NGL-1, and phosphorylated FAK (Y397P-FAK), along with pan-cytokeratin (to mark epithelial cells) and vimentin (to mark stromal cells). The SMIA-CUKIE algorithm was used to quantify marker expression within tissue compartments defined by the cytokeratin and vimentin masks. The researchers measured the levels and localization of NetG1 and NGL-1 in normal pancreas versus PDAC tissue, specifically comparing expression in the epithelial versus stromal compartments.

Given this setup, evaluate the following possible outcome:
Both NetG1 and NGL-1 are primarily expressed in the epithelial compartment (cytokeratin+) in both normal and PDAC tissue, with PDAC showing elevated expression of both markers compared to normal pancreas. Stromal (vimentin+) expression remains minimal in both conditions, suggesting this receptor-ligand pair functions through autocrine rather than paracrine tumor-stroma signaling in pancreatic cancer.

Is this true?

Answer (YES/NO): NO